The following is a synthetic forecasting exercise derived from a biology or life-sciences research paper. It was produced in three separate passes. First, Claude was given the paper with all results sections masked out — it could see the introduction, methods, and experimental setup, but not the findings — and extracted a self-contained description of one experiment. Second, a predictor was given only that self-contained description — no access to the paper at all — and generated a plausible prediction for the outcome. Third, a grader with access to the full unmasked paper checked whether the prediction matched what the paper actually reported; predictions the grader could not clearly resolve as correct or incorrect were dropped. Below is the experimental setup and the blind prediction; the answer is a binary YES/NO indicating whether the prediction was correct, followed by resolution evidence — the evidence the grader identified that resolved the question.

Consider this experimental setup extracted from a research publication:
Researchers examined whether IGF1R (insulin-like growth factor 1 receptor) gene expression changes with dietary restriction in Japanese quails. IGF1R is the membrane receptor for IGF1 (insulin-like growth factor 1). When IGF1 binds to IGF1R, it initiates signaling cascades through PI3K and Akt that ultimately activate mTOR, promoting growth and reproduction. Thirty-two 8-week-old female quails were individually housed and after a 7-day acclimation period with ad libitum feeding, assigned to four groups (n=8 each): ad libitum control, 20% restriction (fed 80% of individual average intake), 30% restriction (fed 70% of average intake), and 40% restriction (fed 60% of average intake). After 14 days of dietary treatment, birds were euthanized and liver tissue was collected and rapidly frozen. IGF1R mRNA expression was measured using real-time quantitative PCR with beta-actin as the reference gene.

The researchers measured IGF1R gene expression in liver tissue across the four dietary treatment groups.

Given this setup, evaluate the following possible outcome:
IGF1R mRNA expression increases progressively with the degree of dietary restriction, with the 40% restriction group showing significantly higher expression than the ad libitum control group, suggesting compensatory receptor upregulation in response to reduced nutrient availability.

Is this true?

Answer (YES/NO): NO